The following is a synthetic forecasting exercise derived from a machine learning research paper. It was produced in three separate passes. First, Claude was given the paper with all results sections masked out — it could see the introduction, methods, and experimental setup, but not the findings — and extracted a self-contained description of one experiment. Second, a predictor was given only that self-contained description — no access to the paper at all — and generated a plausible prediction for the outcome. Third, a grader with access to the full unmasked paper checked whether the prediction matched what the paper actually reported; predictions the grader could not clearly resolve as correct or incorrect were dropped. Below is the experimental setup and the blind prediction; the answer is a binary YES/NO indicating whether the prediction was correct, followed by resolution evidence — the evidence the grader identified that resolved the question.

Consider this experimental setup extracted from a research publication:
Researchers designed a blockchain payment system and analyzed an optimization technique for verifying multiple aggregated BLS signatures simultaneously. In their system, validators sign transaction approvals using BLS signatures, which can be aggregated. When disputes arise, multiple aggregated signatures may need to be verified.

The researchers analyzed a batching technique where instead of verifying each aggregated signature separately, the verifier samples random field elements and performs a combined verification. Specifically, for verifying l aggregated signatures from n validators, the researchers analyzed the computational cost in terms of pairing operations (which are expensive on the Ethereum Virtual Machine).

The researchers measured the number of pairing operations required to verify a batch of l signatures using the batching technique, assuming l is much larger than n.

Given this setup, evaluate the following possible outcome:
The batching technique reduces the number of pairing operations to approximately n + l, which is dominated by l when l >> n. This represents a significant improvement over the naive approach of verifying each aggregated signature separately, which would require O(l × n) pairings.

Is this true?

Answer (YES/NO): NO